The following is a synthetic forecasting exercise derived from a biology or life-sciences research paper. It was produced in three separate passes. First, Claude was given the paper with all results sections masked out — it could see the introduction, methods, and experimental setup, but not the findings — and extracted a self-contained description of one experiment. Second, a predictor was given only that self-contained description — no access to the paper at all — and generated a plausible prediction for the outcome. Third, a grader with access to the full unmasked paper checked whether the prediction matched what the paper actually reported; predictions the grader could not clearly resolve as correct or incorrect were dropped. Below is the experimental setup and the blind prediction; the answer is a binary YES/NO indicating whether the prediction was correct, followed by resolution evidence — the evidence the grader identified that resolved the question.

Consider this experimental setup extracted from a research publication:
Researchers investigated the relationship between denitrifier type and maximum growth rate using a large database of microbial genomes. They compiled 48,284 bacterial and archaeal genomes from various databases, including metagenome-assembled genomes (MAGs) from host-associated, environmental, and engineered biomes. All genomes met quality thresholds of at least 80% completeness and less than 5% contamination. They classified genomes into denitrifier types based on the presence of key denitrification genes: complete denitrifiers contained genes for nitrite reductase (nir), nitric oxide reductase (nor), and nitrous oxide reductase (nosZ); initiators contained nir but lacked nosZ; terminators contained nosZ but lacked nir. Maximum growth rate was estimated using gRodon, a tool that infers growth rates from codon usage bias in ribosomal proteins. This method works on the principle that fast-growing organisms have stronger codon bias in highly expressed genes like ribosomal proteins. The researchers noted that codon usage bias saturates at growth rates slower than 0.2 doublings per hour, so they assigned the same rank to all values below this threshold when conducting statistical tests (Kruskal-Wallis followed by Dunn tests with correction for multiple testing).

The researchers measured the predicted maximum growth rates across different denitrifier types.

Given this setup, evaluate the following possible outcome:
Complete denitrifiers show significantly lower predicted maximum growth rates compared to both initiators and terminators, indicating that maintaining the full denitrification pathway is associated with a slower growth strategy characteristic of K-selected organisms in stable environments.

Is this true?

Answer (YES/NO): NO